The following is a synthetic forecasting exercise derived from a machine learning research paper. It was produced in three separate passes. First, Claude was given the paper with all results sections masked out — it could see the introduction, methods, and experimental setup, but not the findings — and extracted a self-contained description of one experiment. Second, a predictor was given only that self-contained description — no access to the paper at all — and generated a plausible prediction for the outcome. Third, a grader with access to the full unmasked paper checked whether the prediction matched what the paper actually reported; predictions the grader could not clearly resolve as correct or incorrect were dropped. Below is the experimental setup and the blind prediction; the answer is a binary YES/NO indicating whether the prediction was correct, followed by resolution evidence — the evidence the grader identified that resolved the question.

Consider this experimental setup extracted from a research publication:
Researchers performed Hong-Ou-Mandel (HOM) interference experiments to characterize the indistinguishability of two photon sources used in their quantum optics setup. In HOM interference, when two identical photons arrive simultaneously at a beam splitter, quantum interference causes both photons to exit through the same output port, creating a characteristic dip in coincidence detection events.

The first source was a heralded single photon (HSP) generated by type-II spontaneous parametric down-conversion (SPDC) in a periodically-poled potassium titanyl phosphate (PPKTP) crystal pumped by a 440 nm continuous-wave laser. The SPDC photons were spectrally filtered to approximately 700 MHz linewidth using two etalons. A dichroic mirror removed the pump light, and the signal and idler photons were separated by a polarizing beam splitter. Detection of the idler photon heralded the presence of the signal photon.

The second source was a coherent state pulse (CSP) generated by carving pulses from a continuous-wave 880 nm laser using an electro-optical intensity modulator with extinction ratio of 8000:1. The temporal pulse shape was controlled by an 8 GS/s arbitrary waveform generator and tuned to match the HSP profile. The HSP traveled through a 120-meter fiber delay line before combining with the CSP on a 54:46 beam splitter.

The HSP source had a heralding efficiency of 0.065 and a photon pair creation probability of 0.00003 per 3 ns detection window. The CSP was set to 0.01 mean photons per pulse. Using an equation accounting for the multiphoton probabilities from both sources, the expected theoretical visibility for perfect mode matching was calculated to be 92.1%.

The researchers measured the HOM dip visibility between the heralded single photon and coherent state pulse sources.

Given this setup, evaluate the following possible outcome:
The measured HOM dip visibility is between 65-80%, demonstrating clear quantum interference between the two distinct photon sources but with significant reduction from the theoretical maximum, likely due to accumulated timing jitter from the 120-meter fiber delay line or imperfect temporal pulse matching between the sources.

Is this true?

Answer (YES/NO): YES